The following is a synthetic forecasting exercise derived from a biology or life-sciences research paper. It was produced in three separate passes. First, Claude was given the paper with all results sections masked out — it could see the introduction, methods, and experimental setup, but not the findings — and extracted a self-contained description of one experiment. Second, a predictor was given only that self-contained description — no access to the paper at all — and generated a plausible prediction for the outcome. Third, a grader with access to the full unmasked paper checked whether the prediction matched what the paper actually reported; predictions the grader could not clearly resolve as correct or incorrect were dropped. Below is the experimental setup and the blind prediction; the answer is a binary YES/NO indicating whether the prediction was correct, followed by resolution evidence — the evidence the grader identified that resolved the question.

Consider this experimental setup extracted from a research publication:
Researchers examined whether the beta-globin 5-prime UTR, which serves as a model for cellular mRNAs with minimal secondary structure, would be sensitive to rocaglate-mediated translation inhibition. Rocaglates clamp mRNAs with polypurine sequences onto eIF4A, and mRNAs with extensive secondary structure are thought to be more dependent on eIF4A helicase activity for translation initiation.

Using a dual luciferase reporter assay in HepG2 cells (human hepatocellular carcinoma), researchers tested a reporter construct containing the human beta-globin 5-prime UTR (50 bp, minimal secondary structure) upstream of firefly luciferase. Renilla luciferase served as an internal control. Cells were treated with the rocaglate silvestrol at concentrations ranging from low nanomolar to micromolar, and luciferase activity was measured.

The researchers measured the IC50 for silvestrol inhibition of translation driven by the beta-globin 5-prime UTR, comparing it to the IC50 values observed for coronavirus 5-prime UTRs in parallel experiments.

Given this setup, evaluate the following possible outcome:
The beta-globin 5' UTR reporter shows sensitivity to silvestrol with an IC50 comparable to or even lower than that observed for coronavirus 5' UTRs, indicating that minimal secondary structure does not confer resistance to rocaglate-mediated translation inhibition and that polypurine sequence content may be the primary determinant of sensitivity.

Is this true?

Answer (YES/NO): NO